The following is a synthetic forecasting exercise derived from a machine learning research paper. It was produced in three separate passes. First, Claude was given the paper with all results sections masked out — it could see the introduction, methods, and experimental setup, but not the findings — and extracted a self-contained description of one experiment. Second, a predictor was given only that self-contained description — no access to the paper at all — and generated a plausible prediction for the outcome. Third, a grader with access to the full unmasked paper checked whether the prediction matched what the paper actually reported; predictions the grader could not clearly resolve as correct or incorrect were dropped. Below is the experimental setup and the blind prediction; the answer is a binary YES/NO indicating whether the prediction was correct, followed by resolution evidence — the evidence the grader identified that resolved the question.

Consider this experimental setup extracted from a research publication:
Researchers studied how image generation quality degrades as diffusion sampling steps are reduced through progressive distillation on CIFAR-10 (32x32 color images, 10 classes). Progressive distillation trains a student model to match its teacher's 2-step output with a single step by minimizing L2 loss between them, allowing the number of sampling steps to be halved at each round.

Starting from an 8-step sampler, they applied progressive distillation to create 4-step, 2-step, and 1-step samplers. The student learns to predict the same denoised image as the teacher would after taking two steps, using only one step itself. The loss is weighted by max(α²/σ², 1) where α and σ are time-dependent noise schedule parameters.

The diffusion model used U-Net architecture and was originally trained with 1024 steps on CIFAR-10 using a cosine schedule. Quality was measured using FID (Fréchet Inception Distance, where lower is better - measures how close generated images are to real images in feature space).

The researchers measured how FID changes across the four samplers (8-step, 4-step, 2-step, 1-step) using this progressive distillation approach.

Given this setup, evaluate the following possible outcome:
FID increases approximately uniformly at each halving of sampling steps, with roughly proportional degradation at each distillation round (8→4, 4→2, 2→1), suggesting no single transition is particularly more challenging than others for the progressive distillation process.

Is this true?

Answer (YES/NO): NO